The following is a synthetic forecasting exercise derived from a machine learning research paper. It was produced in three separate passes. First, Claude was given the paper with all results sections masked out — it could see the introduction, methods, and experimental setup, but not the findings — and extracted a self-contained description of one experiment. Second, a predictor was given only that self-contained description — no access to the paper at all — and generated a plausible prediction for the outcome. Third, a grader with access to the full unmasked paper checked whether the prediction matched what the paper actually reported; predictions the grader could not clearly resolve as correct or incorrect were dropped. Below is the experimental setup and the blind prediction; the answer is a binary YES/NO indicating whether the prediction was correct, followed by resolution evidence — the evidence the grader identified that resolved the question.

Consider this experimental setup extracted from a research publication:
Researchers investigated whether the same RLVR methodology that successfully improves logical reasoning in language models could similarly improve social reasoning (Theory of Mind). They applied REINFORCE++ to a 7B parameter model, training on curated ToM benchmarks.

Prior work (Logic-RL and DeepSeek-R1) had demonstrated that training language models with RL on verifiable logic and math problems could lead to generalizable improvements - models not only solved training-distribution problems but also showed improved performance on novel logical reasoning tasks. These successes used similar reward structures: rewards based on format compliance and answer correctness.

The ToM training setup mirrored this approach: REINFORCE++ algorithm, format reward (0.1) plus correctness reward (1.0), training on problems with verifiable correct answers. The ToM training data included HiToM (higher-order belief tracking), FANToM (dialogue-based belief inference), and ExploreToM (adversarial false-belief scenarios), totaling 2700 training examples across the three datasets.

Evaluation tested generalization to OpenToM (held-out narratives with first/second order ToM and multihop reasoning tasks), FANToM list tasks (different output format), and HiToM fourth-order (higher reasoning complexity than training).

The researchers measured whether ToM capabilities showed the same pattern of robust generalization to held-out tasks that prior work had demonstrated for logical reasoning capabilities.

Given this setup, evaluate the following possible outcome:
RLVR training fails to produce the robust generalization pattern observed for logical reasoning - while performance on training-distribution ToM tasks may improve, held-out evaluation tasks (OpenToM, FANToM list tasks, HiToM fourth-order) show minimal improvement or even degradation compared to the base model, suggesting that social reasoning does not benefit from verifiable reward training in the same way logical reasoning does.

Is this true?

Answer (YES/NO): NO